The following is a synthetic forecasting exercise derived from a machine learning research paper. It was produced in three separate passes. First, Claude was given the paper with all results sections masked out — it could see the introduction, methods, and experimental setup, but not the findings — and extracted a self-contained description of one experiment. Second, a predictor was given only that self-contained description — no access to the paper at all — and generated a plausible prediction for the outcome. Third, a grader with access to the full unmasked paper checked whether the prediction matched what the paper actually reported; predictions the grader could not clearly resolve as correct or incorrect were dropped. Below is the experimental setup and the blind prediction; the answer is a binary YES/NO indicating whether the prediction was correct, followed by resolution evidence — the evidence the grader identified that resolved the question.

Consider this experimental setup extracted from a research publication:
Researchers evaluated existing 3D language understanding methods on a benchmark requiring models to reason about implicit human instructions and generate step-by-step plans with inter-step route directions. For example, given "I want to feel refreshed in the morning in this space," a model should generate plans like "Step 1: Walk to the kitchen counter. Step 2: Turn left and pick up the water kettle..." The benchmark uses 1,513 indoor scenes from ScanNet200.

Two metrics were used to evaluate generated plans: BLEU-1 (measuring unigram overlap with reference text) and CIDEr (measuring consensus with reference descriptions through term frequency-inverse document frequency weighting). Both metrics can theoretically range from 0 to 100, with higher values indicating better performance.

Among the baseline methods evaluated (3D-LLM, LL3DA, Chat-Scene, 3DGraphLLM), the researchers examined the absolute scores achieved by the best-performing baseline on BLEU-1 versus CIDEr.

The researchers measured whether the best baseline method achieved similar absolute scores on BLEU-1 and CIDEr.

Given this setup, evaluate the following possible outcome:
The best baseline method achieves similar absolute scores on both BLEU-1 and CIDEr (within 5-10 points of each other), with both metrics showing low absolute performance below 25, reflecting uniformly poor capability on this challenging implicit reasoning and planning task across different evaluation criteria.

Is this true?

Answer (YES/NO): NO